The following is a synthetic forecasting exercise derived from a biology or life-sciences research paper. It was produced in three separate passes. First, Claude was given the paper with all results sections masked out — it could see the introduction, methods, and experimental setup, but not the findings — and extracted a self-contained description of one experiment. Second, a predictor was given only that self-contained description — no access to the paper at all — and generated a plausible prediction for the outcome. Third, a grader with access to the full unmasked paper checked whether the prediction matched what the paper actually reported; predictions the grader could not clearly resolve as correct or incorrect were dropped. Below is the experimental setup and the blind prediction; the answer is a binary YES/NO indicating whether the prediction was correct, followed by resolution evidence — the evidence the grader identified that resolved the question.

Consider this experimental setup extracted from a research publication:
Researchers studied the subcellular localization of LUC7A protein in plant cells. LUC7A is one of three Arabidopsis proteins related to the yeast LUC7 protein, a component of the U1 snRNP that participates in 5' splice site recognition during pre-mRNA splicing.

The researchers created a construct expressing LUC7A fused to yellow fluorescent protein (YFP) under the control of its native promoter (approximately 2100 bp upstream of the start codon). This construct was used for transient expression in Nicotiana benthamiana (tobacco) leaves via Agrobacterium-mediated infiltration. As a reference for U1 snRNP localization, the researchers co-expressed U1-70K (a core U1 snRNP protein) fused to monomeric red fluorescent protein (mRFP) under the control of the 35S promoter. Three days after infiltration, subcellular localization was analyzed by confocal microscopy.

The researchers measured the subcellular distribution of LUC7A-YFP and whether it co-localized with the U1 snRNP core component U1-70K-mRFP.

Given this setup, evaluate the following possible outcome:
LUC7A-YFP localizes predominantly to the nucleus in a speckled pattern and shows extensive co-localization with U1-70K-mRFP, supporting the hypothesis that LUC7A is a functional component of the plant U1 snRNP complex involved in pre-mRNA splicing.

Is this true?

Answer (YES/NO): NO